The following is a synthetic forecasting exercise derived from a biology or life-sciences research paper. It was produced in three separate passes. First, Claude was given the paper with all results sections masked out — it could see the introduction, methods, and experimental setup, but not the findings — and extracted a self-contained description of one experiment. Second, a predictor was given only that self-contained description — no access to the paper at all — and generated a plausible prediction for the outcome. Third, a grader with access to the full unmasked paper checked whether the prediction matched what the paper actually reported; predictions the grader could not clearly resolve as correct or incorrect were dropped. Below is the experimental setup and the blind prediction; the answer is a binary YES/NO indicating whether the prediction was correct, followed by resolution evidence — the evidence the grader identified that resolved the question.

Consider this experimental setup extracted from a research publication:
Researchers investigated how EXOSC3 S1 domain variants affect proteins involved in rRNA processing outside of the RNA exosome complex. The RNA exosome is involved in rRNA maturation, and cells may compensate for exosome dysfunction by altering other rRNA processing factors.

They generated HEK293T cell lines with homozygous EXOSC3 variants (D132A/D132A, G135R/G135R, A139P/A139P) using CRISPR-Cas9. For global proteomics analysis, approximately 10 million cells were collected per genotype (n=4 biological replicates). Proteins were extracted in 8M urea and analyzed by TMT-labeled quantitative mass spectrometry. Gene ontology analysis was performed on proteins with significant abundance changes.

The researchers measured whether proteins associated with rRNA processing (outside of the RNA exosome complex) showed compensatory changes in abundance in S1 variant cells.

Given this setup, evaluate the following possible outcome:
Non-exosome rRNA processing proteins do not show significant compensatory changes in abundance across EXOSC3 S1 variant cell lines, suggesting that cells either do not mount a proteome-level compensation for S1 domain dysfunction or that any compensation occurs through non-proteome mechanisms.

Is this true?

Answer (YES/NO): NO